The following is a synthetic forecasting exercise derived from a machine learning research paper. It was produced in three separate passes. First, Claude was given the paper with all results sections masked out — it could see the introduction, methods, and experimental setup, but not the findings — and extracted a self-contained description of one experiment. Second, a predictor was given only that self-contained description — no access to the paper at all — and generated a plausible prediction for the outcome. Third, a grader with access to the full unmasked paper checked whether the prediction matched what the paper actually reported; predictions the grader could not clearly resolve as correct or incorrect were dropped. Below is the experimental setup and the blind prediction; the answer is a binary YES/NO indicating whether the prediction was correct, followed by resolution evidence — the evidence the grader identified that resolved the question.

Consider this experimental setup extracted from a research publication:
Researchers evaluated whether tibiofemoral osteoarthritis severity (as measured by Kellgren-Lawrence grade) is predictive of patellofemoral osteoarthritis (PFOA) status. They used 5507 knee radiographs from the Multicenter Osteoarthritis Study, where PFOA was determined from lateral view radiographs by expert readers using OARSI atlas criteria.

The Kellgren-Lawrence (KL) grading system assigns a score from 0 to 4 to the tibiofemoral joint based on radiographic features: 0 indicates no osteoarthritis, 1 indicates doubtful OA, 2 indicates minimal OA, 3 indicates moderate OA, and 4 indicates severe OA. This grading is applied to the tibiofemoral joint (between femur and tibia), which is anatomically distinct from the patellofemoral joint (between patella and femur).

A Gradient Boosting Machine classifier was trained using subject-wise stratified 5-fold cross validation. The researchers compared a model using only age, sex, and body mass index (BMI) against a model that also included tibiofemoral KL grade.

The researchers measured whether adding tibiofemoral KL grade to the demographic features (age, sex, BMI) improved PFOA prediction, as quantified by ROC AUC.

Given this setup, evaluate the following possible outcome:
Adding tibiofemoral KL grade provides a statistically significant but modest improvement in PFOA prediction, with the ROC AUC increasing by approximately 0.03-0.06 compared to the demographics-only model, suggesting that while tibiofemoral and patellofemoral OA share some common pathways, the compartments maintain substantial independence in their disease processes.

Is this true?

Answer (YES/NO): NO